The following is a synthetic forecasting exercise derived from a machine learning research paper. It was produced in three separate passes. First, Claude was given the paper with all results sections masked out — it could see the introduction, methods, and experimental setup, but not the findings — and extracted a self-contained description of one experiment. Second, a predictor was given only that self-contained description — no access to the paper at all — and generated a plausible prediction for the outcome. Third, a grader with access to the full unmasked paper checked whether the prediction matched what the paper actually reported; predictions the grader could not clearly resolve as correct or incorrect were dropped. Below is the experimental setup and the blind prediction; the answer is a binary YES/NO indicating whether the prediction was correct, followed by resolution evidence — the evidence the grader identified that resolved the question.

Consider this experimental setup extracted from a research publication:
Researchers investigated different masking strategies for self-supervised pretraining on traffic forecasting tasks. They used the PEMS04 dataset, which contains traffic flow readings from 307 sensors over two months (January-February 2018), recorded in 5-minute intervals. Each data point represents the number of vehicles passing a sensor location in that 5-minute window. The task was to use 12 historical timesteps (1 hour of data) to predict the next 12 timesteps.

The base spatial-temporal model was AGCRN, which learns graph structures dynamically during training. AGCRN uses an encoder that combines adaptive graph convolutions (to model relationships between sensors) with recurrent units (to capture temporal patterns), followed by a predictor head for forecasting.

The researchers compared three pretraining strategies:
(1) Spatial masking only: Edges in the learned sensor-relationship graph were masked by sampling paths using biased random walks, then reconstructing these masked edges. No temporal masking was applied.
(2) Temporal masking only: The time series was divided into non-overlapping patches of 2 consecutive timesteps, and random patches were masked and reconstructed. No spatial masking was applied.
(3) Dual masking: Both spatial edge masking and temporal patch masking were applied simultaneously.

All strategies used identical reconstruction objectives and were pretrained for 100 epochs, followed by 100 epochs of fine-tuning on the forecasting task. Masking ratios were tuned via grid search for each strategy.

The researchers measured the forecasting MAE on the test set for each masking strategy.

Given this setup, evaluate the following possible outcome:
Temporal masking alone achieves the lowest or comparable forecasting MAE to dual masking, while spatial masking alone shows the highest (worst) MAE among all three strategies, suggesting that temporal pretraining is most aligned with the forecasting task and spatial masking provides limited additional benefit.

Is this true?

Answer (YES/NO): NO